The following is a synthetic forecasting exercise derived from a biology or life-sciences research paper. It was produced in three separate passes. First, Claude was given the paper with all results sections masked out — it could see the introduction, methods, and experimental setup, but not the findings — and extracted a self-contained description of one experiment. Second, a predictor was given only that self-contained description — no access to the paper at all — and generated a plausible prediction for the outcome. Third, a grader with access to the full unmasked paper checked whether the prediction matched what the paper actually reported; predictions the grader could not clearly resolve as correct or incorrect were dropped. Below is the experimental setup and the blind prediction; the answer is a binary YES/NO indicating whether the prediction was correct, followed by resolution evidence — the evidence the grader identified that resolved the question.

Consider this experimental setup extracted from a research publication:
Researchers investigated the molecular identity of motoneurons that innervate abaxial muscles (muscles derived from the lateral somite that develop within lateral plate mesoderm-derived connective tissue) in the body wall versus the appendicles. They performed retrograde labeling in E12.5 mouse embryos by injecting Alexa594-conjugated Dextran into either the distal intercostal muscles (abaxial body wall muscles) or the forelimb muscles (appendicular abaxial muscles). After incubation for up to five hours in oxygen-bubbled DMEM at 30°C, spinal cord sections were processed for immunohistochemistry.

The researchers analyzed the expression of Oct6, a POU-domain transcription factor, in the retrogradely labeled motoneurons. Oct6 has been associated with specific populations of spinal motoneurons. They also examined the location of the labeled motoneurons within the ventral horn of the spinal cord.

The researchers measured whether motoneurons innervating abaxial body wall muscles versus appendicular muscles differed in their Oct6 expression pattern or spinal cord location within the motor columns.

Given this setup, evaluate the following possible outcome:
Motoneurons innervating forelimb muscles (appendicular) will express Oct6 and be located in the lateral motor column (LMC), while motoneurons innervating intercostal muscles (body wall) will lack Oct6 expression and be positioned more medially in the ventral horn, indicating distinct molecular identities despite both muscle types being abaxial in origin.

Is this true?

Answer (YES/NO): NO